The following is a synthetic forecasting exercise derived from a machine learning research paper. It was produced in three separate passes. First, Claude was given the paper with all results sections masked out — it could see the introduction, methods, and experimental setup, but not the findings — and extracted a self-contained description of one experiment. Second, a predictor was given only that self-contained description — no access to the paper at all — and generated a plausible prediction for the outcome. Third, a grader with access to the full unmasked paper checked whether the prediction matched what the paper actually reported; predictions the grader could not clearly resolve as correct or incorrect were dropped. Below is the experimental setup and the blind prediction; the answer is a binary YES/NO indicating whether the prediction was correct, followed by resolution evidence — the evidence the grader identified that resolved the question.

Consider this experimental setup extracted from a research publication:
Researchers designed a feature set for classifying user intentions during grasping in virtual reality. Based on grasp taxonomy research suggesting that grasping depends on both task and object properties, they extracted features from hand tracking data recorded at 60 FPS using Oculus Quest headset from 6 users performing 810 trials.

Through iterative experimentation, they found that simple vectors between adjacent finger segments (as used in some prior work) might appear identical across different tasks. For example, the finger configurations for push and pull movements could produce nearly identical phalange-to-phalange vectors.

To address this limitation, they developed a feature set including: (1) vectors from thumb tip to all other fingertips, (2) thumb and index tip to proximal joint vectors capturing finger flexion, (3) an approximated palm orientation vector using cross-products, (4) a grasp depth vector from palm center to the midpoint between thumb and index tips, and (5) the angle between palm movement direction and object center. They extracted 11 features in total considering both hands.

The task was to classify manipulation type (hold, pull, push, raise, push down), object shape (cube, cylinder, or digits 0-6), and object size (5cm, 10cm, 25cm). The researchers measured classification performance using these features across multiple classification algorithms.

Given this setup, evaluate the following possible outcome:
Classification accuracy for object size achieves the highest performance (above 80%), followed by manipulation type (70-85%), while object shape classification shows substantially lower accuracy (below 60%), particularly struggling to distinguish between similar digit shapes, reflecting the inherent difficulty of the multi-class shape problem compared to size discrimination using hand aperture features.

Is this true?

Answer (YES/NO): NO